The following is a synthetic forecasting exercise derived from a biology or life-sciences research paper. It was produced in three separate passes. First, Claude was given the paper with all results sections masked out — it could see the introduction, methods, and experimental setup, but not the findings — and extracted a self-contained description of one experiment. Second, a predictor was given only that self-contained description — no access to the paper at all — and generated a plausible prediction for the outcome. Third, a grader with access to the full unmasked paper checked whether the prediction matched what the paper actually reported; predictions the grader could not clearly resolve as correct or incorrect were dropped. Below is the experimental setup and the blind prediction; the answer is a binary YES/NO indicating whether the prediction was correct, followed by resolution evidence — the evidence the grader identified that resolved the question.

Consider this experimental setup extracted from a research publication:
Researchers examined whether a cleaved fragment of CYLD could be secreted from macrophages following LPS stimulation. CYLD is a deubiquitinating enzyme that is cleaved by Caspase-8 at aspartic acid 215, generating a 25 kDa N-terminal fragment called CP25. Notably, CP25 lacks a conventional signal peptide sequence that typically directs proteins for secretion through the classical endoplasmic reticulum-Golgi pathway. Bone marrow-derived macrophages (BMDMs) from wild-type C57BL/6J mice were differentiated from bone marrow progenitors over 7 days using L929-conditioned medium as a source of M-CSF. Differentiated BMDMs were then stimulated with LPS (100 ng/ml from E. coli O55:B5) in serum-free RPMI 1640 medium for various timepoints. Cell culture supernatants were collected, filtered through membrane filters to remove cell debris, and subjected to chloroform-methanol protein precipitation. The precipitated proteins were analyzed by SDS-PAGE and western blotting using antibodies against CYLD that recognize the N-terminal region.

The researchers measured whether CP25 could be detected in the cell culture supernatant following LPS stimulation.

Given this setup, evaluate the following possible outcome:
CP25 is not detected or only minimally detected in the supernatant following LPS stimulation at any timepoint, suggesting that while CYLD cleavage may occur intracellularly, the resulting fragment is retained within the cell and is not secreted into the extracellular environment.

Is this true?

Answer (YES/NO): NO